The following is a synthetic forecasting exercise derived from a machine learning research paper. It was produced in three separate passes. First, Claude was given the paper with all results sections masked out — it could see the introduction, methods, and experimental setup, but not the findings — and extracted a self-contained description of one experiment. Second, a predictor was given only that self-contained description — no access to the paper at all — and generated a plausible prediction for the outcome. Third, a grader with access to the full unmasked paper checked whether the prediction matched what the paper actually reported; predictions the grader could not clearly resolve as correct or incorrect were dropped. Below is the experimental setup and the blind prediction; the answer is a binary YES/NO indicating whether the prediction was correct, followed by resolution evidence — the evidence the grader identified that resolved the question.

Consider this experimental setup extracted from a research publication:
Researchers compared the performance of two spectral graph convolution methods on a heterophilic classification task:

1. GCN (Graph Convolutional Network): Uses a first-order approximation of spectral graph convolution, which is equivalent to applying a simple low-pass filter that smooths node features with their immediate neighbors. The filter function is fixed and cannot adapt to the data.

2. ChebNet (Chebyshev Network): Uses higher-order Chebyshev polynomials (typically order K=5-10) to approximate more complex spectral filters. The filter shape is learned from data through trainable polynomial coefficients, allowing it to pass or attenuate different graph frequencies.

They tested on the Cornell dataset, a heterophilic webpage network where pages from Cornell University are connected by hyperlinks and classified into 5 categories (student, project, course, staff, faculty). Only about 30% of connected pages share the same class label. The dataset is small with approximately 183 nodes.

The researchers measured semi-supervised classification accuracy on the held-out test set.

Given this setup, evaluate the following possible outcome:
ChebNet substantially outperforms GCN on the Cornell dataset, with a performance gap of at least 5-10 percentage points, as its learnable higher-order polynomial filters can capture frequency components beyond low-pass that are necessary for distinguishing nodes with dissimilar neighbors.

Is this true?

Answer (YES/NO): NO